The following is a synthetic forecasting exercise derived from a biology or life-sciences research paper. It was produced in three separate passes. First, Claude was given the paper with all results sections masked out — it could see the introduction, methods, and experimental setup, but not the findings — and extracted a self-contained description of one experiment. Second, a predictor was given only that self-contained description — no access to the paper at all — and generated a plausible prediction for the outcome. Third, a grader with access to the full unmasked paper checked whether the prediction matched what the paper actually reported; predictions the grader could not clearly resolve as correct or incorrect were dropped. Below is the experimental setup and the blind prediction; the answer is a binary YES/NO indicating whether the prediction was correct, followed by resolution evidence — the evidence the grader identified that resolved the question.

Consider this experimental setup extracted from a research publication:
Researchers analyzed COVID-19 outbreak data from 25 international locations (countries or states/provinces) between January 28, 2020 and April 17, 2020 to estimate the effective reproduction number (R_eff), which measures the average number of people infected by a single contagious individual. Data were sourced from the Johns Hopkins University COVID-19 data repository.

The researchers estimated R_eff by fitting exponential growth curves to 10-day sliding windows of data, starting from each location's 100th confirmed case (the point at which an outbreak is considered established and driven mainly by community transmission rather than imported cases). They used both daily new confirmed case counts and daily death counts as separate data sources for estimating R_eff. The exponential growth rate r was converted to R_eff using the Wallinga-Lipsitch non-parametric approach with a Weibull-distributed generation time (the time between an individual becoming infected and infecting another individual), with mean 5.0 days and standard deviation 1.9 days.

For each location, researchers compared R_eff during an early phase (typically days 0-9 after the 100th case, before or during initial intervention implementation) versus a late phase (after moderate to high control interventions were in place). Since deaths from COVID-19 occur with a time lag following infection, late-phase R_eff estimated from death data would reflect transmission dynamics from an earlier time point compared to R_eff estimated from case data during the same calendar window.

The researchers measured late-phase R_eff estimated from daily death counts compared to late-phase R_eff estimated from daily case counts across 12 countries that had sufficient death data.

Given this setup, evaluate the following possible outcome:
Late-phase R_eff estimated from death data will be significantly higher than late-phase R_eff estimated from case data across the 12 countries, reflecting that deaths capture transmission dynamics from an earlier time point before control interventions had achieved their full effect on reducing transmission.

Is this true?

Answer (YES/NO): NO